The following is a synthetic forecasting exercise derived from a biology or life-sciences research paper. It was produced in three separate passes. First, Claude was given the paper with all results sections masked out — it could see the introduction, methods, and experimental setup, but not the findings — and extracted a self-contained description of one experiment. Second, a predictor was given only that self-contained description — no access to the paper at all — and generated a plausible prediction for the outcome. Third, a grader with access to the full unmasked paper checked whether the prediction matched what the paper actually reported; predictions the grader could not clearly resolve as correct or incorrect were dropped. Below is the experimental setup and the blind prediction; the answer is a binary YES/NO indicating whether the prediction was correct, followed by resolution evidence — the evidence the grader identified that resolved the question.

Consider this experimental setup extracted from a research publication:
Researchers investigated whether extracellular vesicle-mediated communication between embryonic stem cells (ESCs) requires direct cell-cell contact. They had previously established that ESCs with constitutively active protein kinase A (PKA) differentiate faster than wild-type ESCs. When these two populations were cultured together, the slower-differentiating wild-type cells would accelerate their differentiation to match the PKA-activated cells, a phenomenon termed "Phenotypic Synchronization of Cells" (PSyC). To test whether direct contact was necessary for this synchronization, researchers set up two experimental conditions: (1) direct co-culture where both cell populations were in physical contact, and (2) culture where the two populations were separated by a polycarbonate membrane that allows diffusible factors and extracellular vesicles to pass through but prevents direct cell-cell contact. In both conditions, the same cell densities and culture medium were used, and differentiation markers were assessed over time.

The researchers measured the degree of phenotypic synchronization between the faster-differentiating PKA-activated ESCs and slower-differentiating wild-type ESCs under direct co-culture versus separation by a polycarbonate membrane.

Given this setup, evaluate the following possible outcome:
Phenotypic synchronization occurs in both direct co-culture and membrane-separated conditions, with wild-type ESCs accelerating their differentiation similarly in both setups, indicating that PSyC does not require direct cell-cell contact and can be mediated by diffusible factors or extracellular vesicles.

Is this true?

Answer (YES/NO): NO